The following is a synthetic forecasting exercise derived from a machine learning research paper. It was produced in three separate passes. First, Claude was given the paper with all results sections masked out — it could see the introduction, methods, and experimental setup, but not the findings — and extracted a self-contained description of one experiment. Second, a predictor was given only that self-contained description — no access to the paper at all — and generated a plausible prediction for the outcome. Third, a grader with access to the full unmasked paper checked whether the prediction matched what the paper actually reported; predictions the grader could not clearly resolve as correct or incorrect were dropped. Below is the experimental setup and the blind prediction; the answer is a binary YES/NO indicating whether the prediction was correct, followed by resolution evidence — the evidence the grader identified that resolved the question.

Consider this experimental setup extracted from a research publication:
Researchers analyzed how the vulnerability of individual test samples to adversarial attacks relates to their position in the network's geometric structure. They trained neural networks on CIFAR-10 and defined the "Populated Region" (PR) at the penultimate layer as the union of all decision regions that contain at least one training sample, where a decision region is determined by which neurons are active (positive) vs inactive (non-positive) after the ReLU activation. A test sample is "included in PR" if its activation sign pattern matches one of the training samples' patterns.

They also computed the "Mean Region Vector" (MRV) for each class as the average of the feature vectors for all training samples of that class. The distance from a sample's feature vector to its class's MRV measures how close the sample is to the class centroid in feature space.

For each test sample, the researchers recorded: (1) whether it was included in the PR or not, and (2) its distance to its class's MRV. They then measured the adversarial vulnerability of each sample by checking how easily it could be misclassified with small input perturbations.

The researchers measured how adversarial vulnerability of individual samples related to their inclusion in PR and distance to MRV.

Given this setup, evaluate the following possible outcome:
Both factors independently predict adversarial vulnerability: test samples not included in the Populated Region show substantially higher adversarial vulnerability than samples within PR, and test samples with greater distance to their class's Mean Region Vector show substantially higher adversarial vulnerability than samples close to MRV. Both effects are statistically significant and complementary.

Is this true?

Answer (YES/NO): NO